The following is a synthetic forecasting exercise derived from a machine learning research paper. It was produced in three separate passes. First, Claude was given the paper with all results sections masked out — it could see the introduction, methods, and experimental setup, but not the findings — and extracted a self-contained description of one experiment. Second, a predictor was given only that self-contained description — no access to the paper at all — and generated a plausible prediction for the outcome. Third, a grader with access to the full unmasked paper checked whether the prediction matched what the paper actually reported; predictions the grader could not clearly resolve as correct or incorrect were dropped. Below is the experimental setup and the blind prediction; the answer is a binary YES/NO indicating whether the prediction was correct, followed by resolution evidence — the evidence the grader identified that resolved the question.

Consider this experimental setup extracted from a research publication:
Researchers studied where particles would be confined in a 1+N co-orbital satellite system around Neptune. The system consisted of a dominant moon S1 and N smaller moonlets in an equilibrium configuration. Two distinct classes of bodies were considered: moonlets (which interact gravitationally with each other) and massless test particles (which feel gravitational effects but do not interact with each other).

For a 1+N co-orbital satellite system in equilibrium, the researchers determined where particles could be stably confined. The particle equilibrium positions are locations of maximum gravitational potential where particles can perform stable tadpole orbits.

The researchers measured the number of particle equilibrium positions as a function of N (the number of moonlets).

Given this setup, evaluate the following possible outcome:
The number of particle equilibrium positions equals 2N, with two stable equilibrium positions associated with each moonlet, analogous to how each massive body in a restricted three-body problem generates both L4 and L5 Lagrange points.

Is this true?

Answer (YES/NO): NO